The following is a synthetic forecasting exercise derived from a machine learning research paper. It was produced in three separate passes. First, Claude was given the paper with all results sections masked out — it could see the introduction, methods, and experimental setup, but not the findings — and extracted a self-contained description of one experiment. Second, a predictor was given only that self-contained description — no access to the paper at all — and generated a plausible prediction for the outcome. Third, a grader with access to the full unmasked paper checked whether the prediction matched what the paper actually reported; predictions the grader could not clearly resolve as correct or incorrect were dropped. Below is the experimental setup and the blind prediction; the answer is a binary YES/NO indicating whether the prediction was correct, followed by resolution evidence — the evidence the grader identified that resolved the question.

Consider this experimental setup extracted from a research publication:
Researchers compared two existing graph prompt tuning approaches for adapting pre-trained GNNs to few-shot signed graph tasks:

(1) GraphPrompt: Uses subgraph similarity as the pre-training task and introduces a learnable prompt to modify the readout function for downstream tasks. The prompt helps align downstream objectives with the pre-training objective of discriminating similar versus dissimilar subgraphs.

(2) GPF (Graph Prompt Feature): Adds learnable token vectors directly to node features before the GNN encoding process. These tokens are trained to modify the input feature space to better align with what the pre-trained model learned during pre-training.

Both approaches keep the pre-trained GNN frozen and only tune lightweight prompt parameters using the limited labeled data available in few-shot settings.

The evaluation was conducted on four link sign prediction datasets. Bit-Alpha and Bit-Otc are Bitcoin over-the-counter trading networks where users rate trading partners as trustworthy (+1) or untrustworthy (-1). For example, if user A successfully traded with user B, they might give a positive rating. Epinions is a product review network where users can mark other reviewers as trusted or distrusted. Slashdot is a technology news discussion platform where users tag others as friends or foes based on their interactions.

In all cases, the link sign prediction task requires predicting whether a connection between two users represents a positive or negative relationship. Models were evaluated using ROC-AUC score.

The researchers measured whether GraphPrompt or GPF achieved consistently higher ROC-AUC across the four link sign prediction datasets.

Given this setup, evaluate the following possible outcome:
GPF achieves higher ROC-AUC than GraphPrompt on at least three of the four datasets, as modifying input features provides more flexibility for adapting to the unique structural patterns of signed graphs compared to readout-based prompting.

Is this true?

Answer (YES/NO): YES